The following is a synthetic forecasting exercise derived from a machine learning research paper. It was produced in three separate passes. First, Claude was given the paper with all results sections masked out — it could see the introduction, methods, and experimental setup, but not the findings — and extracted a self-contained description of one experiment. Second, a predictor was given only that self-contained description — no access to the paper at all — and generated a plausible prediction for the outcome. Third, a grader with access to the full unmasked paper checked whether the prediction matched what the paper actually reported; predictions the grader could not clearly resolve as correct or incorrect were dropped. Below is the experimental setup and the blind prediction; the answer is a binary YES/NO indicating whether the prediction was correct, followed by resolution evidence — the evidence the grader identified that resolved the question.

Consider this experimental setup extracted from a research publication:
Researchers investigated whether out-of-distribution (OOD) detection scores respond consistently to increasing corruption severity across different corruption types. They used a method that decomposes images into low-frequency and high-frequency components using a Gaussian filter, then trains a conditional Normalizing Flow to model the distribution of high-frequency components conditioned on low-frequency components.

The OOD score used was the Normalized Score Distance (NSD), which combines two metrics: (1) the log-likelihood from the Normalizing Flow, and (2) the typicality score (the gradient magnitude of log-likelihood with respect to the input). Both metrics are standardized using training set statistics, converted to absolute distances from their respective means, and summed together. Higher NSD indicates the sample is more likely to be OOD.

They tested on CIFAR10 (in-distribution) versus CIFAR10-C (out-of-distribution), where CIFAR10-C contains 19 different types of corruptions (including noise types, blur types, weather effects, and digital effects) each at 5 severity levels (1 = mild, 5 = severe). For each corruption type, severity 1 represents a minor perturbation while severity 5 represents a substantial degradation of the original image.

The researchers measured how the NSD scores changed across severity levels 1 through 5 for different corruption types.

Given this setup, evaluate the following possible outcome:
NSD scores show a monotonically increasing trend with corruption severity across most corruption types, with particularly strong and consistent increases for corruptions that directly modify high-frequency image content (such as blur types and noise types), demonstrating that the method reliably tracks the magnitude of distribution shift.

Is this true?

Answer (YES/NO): NO